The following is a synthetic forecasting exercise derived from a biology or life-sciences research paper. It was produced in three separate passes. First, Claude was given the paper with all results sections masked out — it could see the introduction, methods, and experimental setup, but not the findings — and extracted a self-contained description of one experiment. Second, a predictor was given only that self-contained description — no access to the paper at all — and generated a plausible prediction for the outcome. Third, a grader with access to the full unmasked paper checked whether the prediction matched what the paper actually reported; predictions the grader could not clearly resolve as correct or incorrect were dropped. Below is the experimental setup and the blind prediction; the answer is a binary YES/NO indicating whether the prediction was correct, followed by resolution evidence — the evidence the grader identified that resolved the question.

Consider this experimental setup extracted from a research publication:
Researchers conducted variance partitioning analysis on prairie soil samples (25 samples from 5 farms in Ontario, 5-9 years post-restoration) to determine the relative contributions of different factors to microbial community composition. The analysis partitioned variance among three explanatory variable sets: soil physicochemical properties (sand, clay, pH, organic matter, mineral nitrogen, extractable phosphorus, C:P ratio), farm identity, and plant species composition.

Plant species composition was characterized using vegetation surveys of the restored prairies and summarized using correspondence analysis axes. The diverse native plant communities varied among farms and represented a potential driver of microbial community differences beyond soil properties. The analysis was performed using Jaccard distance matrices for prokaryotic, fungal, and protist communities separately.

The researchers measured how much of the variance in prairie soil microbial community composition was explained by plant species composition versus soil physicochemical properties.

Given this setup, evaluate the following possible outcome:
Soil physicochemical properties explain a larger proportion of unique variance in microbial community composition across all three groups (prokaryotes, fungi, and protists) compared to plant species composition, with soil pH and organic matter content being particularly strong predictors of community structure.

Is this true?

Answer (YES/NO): NO